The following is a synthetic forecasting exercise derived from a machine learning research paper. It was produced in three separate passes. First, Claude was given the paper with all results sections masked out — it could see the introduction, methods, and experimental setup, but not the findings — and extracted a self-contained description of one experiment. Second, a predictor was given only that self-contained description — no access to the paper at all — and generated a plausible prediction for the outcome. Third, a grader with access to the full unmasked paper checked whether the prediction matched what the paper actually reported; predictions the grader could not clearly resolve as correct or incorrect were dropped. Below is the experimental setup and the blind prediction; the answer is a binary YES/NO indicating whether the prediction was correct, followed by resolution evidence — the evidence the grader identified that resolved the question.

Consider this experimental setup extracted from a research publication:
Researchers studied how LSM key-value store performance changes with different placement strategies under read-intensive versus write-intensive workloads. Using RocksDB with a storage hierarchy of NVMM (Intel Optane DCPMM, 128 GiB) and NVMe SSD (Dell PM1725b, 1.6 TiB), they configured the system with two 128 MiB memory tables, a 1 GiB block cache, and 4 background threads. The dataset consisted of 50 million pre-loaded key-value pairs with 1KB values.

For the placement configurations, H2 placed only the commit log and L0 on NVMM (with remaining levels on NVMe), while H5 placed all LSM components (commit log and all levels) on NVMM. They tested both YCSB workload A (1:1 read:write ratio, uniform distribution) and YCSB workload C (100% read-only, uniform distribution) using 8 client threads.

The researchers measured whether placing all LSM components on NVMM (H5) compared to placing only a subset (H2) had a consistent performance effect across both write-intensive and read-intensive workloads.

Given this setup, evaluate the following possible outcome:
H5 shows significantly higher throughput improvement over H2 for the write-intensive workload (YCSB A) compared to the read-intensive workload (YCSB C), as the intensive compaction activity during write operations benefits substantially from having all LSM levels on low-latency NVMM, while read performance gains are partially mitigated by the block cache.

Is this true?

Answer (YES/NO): NO